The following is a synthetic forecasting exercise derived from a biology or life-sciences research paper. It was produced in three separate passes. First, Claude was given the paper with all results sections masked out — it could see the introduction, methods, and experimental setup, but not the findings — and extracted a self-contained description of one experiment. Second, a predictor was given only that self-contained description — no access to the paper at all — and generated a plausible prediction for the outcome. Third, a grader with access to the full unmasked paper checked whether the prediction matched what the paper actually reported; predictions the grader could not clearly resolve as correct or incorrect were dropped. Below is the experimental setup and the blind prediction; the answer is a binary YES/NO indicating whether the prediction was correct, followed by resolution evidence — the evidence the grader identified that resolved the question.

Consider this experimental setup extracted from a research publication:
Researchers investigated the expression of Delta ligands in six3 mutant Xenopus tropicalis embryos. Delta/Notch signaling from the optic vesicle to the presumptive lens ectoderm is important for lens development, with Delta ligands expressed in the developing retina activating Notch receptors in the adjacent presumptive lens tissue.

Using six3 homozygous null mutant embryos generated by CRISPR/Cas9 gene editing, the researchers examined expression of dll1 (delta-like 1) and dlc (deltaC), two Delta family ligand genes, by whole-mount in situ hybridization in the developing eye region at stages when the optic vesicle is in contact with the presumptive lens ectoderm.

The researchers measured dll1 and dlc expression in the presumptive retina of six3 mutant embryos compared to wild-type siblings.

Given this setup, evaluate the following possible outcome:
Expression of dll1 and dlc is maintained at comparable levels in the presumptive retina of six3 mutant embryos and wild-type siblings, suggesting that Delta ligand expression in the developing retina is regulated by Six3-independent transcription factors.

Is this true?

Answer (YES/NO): NO